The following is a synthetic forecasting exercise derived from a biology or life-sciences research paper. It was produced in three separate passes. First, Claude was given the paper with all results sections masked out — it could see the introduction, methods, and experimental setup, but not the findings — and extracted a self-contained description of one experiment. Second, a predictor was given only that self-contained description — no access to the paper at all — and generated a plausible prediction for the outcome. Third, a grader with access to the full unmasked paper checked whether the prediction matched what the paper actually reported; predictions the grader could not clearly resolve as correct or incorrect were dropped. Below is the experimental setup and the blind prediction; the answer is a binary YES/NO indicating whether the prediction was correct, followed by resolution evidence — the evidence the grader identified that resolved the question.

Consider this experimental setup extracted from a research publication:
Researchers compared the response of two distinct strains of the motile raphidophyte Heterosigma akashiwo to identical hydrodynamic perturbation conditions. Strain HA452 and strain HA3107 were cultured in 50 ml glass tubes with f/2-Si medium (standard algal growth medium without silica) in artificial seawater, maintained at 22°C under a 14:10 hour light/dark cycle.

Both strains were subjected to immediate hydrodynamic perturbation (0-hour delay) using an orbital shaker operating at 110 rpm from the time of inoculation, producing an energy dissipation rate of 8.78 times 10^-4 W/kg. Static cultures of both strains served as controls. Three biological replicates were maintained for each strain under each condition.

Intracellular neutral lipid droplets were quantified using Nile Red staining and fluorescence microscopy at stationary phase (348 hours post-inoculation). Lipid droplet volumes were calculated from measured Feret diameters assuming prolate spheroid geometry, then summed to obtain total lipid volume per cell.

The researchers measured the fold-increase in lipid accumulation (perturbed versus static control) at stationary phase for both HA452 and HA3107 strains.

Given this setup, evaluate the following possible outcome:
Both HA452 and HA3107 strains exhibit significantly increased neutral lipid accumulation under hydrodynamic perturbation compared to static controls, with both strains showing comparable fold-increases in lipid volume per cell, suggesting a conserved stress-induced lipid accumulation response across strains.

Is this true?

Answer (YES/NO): NO